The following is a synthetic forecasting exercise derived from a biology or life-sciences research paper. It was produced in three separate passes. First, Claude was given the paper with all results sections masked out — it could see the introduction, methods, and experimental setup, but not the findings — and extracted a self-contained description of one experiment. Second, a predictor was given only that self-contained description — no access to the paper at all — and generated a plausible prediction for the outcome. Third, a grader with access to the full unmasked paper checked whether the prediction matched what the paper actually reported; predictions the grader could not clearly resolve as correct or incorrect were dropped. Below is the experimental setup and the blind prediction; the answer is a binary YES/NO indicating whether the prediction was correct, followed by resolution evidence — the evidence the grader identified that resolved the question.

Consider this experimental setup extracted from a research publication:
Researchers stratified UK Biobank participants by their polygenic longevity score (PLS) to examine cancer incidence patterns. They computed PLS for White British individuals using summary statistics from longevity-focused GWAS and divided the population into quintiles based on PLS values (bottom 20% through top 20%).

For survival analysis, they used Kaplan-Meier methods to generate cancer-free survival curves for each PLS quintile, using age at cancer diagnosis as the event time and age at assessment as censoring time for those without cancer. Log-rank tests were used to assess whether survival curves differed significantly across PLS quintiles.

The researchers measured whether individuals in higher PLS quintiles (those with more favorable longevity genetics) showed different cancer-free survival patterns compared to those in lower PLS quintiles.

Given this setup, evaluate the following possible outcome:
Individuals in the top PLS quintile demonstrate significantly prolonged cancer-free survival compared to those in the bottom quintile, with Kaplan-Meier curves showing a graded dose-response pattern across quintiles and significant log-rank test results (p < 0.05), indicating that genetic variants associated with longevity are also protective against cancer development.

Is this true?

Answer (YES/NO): NO